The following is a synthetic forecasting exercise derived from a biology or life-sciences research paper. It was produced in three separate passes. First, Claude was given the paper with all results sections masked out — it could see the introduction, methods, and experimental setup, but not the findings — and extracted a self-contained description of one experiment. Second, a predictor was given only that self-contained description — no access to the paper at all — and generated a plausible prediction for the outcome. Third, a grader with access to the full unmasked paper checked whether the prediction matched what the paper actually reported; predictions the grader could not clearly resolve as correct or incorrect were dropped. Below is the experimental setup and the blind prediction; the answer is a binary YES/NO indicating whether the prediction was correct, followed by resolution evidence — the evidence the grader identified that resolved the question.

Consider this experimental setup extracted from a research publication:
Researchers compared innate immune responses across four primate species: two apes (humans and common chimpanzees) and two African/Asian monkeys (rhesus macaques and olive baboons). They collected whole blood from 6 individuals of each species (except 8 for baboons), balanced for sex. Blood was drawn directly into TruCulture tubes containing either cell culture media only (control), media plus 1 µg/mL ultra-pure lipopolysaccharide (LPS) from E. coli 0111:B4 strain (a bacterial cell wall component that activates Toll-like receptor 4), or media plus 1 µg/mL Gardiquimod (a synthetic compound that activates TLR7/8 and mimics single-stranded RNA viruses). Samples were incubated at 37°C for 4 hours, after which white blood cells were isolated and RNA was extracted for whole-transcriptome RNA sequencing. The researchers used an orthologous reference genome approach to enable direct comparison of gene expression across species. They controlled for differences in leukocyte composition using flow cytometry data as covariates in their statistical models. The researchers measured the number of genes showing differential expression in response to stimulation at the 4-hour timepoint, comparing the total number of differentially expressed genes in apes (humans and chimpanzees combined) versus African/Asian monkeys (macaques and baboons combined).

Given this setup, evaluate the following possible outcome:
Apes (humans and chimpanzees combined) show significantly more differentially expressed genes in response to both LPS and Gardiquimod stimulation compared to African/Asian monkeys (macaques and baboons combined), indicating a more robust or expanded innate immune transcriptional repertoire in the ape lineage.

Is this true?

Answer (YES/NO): YES